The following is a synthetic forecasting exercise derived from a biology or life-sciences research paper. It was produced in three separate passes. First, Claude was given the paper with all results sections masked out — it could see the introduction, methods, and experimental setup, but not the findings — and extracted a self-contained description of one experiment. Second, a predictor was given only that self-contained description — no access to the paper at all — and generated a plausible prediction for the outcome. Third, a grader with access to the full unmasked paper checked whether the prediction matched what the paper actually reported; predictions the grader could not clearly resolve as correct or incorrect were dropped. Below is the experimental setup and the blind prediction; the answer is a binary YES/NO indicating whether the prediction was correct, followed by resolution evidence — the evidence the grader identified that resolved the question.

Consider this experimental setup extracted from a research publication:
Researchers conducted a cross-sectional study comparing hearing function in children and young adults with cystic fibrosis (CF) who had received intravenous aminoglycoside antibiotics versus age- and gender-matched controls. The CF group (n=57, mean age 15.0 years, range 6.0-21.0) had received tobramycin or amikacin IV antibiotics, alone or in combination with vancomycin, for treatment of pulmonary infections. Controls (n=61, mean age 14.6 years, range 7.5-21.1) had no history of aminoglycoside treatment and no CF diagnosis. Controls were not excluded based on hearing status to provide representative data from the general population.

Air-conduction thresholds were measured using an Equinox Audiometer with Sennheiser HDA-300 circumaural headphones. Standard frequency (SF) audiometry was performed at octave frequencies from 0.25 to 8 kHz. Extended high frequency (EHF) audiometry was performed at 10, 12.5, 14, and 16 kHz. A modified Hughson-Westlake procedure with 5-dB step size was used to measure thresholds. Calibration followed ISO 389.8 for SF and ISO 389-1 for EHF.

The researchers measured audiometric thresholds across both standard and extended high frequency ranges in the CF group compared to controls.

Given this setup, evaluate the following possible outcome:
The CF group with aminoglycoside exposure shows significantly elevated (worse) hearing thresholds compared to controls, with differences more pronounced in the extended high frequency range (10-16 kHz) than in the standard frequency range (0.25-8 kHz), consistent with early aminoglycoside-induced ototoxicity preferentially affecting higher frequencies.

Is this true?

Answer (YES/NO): YES